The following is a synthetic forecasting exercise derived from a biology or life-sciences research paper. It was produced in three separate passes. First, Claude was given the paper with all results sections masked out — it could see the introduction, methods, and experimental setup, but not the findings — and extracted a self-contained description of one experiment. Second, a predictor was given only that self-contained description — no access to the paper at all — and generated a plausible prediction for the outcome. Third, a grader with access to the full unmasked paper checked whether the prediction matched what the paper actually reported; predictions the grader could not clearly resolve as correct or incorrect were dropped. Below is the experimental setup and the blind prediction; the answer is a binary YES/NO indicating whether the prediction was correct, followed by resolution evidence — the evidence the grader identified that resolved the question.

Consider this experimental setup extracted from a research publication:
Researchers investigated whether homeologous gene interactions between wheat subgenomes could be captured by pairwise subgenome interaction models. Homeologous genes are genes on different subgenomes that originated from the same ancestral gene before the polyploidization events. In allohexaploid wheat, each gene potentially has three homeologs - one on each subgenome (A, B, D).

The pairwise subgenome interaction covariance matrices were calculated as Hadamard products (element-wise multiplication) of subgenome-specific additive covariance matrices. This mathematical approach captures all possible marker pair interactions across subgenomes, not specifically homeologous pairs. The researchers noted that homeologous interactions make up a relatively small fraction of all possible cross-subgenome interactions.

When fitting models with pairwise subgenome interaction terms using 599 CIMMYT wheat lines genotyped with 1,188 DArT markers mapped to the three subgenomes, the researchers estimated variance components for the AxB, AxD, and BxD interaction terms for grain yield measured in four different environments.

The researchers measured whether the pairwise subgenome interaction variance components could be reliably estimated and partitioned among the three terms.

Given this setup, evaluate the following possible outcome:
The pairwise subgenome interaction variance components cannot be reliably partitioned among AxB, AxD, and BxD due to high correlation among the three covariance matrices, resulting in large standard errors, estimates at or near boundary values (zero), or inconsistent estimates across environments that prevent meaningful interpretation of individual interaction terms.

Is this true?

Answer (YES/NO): YES